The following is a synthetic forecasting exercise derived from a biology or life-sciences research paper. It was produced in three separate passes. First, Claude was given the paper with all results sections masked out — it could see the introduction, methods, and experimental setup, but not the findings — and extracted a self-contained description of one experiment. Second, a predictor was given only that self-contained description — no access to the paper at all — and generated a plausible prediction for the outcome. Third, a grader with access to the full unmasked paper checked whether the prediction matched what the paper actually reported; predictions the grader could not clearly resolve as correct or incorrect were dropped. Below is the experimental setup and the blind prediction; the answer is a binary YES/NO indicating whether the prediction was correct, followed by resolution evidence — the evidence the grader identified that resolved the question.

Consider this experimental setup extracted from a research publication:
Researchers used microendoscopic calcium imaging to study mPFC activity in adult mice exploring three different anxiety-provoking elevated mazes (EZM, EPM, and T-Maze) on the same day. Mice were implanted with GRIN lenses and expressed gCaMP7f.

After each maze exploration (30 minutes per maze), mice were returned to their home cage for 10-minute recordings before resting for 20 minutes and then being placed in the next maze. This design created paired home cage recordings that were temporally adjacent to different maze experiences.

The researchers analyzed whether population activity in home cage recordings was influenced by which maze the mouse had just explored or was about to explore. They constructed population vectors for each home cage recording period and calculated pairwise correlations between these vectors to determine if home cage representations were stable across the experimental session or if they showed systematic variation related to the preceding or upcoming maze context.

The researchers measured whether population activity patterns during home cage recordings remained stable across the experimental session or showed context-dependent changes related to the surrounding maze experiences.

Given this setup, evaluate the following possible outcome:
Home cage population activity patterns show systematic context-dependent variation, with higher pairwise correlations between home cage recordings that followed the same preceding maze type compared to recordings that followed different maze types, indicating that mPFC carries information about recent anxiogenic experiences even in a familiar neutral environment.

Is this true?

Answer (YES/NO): NO